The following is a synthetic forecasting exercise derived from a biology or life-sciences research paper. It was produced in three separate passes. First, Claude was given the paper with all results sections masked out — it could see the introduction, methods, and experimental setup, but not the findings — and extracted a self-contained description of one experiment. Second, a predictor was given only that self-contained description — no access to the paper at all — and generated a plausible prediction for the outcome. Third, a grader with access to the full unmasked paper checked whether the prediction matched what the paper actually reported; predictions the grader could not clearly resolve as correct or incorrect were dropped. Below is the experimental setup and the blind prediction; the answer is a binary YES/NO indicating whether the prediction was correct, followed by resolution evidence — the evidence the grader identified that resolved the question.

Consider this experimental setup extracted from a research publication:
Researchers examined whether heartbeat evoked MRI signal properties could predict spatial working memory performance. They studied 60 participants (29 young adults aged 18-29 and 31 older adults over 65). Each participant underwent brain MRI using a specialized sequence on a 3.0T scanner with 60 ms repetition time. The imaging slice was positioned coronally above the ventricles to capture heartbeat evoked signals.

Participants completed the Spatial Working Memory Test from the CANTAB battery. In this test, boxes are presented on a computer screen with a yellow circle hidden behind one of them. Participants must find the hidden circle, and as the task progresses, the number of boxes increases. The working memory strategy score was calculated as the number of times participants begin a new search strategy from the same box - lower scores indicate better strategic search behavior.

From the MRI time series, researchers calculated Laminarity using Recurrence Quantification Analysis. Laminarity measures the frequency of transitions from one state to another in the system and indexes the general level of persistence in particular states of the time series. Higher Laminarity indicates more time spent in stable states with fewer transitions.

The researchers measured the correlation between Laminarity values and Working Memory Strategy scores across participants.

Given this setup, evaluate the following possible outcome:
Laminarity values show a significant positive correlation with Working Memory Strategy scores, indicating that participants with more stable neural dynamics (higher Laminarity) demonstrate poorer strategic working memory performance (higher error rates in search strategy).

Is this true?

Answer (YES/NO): NO